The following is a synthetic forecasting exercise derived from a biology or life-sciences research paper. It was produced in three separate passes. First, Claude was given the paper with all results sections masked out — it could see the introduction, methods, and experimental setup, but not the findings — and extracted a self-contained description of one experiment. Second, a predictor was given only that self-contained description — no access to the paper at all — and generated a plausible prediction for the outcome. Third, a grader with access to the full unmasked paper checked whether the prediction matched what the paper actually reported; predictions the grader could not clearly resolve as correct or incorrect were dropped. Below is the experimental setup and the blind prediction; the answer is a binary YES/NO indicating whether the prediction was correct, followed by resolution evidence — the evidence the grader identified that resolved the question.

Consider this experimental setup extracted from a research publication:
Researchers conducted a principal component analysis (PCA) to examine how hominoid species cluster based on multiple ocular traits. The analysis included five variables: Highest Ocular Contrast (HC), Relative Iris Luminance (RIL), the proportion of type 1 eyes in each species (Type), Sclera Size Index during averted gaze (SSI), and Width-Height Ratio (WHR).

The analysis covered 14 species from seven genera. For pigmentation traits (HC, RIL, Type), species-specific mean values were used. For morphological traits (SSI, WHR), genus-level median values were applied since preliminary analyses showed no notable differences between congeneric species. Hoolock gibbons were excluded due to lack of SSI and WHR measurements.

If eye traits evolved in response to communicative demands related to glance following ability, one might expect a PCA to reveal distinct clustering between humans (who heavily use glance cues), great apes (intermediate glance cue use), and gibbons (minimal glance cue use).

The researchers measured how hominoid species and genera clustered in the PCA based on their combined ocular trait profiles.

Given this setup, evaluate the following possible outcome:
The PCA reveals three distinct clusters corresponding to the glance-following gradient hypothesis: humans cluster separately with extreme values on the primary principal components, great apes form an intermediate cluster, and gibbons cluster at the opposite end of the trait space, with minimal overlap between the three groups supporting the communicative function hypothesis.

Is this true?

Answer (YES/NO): NO